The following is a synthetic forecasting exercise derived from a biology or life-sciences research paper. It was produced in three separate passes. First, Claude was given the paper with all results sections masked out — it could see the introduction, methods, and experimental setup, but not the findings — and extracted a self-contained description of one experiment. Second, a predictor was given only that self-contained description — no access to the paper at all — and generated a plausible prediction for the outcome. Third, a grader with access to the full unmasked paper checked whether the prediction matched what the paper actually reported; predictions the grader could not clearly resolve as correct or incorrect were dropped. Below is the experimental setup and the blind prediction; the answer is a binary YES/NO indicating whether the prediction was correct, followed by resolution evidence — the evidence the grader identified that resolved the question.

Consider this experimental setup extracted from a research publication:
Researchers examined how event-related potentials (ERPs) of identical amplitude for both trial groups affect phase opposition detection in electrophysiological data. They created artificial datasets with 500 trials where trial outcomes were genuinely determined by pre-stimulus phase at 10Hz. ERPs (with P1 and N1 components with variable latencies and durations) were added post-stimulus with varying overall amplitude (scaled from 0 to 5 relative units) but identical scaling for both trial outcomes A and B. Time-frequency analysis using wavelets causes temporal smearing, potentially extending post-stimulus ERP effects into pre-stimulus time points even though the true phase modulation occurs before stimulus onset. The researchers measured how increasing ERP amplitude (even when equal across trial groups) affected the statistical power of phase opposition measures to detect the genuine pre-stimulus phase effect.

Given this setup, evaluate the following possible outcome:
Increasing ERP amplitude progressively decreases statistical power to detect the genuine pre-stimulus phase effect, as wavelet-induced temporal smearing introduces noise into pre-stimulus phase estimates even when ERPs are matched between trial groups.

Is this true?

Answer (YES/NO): YES